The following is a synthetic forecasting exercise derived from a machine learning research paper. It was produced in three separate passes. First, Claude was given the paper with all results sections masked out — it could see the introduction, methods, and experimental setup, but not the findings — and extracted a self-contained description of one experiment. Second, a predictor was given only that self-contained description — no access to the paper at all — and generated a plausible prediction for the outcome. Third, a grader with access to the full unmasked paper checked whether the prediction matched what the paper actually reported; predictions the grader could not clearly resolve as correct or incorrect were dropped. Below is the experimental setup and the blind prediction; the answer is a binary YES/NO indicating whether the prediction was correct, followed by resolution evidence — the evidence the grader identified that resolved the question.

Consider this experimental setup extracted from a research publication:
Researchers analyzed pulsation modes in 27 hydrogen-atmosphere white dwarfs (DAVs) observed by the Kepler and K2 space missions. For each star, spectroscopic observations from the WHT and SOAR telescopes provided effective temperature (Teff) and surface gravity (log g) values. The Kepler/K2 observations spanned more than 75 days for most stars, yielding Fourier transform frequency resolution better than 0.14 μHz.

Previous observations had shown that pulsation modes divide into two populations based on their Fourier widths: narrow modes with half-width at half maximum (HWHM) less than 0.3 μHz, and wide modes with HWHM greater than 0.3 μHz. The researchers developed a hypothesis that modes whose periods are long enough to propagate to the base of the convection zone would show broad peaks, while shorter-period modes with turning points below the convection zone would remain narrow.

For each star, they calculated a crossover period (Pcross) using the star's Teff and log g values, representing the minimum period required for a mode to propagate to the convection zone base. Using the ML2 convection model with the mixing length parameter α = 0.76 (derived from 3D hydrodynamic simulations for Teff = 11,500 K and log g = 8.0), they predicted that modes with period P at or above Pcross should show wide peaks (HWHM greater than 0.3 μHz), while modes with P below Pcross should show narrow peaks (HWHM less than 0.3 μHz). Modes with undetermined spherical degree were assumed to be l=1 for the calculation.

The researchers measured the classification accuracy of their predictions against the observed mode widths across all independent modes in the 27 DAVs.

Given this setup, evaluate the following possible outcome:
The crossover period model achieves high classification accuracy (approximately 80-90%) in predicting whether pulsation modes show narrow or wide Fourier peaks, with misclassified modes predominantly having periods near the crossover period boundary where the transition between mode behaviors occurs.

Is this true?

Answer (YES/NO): NO